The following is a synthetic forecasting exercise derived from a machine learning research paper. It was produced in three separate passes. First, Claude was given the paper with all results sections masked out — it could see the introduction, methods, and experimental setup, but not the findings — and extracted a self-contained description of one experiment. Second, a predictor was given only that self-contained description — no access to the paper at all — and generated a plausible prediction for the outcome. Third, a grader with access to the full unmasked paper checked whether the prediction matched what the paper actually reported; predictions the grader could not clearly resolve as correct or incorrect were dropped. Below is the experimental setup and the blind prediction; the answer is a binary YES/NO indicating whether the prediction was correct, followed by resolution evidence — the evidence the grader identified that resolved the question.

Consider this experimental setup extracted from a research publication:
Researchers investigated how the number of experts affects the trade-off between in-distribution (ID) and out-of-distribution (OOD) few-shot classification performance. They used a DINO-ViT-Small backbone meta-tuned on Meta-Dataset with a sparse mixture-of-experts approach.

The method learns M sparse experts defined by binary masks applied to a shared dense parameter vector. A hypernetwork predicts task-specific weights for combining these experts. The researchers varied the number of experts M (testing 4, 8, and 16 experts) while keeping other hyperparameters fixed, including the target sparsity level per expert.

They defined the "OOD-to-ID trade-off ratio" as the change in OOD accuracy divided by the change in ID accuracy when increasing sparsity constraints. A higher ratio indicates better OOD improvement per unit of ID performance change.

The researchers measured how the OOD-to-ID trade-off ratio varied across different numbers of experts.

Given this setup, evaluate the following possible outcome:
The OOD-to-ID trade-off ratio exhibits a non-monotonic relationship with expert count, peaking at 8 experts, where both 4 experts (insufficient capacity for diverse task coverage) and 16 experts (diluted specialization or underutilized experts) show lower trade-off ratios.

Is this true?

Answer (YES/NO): NO